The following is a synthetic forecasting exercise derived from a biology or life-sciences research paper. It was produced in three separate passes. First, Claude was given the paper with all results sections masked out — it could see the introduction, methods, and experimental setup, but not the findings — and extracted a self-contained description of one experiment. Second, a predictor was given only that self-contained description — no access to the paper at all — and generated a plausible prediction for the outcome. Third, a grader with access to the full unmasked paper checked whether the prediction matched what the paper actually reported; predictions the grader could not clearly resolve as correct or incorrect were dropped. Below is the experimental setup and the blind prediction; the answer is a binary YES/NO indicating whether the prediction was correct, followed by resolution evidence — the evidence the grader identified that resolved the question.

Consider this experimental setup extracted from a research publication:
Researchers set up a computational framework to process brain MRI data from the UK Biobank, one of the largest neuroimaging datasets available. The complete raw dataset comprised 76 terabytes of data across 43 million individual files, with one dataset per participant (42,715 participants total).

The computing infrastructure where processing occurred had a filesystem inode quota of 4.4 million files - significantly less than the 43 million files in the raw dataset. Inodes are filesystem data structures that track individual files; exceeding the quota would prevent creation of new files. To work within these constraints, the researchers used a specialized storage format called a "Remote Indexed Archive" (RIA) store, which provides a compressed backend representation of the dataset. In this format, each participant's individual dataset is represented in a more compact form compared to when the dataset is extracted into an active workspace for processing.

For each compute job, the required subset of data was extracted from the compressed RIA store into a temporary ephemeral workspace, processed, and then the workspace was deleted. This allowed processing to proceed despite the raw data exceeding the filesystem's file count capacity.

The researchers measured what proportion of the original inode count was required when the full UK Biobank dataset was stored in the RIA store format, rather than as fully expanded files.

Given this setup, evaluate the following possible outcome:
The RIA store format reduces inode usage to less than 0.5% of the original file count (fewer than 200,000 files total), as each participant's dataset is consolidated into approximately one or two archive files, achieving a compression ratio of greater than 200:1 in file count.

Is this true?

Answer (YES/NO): NO